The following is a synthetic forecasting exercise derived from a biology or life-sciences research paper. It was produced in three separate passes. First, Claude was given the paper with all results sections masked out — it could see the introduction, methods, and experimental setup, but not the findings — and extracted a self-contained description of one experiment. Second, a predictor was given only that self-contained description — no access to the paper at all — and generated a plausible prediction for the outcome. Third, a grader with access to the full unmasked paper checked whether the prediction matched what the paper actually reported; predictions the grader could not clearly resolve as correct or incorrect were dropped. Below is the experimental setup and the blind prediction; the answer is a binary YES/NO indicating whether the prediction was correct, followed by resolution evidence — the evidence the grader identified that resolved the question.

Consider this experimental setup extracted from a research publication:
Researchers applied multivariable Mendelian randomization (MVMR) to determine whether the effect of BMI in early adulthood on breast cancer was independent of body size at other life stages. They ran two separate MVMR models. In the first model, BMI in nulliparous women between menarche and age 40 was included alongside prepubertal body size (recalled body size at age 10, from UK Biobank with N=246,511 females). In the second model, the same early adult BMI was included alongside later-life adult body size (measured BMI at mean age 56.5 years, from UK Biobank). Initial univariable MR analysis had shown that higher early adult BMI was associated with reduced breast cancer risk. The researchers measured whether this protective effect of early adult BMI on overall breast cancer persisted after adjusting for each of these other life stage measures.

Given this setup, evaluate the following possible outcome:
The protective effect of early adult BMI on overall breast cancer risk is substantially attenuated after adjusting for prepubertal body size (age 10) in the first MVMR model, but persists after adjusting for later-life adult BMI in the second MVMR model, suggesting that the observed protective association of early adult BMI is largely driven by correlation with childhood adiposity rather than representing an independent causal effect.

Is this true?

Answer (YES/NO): YES